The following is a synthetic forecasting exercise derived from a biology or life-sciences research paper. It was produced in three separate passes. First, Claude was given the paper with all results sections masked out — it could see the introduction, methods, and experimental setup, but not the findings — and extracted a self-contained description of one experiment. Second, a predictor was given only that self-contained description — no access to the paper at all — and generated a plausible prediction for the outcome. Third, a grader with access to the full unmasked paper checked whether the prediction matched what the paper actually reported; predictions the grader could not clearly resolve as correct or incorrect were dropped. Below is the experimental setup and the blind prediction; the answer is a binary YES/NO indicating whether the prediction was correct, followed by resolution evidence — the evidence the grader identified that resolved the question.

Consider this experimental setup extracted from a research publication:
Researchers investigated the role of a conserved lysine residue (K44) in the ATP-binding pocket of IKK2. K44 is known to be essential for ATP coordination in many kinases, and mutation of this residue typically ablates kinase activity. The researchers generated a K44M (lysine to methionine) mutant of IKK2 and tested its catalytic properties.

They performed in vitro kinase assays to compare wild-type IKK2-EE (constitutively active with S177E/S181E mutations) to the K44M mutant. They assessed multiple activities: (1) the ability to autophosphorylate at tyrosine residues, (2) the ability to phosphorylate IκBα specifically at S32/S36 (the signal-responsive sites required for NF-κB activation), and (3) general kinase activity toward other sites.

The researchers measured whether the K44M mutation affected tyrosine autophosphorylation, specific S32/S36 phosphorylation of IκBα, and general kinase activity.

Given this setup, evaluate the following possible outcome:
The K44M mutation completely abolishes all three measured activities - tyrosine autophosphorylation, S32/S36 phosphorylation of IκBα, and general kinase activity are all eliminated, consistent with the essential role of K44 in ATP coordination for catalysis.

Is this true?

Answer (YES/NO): NO